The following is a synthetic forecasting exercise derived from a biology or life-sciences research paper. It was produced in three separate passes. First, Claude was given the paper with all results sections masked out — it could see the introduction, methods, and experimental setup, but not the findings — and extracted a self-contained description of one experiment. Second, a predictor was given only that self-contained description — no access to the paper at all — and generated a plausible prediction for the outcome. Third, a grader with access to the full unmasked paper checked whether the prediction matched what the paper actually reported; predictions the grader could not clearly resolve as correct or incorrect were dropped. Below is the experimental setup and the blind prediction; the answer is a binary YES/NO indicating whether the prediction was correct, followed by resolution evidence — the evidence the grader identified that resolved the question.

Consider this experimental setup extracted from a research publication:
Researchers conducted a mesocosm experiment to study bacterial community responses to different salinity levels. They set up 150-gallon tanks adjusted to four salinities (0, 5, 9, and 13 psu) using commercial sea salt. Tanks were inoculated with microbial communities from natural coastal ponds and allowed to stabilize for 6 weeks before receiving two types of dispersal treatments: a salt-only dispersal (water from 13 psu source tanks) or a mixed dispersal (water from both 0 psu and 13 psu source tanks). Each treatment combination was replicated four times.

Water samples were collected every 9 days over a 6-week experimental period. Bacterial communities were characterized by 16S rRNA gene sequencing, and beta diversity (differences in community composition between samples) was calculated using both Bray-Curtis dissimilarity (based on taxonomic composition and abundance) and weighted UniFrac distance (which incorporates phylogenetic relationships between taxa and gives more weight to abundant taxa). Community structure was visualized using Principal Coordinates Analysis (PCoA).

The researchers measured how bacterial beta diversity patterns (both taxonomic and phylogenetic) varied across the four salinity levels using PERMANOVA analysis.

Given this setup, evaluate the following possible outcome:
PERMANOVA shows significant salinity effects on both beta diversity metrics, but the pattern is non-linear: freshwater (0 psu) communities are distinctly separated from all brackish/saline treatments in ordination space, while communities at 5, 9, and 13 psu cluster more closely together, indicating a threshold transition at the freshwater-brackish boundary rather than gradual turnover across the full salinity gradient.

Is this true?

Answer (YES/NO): NO